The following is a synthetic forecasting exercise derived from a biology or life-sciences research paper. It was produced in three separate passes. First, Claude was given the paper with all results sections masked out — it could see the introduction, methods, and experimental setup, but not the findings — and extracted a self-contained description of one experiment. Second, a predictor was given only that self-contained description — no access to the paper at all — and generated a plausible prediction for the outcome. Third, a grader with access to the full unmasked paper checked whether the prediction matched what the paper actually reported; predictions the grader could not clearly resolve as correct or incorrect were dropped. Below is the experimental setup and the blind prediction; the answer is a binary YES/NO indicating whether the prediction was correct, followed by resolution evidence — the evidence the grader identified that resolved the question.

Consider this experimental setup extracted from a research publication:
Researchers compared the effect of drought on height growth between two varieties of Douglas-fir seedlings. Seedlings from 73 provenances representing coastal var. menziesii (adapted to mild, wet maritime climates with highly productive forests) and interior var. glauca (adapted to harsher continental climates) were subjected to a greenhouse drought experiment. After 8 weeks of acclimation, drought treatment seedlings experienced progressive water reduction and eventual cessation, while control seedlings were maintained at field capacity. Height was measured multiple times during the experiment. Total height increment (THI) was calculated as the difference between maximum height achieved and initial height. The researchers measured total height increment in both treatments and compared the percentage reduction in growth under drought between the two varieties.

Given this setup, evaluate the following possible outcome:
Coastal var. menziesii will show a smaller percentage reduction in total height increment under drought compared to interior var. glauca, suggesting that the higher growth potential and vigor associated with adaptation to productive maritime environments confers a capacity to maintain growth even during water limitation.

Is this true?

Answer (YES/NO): NO